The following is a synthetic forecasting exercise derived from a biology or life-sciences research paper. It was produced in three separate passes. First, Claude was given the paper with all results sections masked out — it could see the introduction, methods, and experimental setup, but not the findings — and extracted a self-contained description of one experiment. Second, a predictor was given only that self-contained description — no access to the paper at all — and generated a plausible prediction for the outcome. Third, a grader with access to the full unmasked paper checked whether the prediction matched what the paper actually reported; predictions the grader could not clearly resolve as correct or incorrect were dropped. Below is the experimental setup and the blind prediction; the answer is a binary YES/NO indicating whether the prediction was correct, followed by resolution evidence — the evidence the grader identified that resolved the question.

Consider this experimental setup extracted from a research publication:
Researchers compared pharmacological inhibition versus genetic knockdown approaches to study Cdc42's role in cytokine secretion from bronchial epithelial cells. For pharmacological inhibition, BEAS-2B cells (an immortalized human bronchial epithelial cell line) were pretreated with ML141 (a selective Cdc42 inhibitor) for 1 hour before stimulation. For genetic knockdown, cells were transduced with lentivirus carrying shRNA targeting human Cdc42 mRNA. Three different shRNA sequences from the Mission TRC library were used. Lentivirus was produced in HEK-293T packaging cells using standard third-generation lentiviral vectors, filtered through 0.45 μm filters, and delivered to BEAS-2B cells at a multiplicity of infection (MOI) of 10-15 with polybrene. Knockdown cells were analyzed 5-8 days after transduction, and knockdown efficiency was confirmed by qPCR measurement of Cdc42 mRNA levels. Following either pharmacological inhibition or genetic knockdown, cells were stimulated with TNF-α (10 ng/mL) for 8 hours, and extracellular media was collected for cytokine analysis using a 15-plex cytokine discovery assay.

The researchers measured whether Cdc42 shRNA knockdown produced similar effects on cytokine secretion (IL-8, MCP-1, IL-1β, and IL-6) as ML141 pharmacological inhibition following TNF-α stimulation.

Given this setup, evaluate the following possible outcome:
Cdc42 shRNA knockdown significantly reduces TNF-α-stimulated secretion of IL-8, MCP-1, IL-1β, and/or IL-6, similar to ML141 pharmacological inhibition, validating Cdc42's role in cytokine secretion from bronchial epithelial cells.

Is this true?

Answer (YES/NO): YES